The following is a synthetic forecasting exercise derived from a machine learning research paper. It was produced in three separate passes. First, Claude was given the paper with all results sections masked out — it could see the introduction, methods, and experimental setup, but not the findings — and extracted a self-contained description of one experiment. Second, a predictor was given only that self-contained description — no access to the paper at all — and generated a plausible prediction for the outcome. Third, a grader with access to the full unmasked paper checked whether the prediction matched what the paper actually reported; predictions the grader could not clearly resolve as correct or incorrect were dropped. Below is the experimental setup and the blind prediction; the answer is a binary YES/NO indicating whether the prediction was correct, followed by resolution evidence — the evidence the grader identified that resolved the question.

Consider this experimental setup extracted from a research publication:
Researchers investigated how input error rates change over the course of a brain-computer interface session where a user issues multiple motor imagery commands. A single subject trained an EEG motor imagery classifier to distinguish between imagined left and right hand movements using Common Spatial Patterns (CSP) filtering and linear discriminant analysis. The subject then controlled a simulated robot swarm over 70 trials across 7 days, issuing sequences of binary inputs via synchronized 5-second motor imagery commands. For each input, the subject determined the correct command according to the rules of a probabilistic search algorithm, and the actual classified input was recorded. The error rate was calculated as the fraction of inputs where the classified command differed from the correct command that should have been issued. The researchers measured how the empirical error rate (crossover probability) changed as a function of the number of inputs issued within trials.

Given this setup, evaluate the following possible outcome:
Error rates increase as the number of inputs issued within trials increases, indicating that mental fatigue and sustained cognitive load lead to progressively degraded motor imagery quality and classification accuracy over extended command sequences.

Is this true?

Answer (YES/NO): YES